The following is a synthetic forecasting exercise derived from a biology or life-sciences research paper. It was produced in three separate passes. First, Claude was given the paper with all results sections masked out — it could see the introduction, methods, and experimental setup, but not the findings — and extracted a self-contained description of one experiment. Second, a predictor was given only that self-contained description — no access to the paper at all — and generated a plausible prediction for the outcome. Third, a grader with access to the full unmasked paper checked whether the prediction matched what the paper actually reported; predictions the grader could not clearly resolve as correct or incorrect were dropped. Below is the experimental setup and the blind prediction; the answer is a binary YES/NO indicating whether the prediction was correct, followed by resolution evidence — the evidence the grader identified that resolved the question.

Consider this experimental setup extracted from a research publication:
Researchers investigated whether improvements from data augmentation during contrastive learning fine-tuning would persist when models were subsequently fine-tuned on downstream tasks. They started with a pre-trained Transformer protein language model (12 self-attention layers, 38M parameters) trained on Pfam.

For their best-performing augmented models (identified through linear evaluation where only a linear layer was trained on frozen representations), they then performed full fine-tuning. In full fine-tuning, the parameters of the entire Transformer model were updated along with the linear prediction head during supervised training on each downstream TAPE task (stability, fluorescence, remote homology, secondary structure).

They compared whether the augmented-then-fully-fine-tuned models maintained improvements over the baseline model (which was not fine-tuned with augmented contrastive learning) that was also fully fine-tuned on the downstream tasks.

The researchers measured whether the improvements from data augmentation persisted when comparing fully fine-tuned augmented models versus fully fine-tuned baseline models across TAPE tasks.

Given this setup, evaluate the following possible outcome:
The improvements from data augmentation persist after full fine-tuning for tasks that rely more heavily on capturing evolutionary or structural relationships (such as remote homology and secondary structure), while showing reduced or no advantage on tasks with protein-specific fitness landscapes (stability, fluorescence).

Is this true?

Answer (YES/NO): NO